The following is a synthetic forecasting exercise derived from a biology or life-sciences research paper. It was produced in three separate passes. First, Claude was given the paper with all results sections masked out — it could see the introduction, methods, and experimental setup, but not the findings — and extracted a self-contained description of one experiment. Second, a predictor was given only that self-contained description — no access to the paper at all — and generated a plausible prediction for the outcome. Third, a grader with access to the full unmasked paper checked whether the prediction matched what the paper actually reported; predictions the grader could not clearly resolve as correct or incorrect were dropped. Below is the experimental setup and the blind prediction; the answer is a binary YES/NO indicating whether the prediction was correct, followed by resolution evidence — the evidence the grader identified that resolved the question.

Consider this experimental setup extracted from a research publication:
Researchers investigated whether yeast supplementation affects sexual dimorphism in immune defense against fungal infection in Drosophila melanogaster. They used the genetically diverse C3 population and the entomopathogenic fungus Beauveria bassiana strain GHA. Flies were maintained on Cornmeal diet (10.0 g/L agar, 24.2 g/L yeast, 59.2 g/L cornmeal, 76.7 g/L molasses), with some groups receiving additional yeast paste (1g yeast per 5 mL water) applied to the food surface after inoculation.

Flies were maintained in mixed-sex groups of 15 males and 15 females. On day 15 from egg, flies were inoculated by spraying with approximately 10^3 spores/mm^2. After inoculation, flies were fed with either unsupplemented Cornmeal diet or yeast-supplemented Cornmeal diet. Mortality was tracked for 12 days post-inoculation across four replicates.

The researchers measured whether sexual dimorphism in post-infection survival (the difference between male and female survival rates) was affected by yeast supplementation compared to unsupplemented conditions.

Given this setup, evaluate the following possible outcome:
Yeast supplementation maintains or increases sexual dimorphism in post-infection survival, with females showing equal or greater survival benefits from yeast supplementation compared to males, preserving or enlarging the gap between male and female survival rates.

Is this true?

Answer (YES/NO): NO